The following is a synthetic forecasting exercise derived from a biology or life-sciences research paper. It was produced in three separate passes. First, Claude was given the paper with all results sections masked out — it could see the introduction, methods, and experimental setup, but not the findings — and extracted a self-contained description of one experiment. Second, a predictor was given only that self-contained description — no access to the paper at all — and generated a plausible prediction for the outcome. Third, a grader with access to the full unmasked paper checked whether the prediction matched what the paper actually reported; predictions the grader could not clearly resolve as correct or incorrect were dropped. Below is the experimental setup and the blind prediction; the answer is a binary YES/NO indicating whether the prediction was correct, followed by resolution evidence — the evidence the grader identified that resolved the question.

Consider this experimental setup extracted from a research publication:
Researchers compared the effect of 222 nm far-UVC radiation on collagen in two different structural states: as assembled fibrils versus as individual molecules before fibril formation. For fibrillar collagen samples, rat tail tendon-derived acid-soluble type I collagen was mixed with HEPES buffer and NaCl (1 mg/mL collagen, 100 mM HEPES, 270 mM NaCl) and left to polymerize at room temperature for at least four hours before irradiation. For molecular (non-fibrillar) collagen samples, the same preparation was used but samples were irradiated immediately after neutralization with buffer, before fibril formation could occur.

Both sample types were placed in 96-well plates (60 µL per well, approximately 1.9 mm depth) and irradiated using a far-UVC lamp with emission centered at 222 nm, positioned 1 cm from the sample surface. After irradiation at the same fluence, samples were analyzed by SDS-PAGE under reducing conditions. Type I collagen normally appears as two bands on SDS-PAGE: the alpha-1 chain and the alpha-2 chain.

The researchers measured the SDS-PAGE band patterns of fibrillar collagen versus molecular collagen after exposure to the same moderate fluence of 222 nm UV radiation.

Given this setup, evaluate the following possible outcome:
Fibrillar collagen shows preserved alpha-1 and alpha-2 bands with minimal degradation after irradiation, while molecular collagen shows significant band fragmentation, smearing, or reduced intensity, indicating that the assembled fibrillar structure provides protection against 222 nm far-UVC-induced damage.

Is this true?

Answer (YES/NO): NO